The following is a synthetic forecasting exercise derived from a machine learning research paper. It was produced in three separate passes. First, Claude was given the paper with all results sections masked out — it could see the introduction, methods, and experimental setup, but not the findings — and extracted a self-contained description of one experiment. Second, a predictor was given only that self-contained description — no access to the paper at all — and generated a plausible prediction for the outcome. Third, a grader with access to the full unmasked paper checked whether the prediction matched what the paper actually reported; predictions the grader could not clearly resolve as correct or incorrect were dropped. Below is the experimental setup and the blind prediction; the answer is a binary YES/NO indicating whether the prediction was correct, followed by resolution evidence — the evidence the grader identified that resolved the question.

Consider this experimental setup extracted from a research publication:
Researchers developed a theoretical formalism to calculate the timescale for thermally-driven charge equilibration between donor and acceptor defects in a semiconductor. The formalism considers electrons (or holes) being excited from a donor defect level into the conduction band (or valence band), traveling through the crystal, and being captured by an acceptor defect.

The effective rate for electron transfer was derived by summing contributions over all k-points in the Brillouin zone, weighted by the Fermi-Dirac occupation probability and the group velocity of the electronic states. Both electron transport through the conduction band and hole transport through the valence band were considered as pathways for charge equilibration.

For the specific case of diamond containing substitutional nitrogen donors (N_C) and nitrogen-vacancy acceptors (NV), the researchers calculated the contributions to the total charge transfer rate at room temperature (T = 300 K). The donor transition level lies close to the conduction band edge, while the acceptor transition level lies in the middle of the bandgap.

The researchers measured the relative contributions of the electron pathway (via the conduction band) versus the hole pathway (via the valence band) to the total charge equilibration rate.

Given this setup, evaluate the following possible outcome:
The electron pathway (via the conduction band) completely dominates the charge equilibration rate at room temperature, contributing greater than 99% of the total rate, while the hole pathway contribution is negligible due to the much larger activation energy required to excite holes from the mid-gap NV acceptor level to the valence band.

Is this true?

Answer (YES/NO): YES